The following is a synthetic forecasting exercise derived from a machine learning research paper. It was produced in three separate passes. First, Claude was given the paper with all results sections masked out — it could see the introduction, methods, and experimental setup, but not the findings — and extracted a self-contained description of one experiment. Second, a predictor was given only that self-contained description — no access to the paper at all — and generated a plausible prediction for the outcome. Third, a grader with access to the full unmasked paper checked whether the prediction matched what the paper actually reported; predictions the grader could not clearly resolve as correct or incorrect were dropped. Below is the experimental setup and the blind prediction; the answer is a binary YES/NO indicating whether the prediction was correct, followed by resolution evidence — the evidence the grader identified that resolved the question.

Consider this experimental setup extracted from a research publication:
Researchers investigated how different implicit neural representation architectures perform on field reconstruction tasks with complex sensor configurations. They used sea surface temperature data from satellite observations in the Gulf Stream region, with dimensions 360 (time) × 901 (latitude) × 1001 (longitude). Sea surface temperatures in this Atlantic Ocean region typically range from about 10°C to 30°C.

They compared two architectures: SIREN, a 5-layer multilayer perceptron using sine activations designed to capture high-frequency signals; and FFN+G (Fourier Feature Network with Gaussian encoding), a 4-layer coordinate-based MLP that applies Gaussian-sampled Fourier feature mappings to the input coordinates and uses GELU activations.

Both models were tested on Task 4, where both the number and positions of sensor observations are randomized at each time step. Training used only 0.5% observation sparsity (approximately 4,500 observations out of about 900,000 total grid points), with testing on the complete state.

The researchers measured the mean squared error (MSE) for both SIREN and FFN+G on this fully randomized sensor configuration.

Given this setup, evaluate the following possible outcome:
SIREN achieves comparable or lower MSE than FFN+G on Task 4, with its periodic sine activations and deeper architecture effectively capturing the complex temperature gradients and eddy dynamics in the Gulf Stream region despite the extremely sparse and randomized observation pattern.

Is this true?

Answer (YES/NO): NO